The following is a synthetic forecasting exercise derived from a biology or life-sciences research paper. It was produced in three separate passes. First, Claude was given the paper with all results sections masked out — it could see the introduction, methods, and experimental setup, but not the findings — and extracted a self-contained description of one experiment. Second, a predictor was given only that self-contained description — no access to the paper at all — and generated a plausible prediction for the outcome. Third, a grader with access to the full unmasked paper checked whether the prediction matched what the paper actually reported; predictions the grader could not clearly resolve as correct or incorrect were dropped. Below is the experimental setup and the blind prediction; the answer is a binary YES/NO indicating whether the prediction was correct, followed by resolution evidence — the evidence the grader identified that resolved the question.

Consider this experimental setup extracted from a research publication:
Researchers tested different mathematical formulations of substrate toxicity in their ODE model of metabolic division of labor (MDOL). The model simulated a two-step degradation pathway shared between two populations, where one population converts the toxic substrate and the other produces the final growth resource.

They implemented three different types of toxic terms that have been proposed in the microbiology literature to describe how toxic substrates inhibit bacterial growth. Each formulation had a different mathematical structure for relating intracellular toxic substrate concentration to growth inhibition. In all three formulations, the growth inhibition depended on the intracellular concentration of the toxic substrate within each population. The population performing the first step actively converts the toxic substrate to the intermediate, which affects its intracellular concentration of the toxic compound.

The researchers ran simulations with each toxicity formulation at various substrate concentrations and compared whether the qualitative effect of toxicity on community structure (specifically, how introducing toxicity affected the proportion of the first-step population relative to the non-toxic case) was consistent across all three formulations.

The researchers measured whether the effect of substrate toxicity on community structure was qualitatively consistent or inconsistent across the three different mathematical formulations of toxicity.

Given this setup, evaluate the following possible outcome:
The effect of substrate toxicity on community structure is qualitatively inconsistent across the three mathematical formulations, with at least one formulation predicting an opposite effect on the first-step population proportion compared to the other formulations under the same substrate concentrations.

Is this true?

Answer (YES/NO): NO